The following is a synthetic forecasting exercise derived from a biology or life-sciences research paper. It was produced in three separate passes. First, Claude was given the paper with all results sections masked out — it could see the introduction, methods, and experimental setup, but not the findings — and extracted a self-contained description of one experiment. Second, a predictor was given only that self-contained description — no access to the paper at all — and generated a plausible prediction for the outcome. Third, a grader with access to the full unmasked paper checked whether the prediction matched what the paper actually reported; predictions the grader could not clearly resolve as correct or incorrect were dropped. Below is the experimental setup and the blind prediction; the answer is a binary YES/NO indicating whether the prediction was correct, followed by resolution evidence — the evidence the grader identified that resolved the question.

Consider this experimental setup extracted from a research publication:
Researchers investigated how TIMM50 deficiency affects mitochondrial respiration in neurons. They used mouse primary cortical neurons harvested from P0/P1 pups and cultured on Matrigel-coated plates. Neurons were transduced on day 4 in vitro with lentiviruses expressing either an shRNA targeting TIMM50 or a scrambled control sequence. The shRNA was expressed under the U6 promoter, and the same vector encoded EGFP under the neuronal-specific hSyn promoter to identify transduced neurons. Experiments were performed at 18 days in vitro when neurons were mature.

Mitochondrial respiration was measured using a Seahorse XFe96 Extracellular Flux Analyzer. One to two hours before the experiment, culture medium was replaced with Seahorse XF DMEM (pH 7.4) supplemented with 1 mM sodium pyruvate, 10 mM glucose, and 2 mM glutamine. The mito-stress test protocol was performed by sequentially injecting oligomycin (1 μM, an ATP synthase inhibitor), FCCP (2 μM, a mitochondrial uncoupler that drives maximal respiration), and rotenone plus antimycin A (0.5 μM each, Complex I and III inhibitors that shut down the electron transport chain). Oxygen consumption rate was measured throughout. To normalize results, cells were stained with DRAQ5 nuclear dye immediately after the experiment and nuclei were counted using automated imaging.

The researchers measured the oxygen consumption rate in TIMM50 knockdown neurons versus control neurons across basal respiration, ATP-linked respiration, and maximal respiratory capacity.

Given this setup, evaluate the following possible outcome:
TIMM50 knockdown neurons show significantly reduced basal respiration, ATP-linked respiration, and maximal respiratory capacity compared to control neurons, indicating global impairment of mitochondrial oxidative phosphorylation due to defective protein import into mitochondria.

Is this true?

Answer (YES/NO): YES